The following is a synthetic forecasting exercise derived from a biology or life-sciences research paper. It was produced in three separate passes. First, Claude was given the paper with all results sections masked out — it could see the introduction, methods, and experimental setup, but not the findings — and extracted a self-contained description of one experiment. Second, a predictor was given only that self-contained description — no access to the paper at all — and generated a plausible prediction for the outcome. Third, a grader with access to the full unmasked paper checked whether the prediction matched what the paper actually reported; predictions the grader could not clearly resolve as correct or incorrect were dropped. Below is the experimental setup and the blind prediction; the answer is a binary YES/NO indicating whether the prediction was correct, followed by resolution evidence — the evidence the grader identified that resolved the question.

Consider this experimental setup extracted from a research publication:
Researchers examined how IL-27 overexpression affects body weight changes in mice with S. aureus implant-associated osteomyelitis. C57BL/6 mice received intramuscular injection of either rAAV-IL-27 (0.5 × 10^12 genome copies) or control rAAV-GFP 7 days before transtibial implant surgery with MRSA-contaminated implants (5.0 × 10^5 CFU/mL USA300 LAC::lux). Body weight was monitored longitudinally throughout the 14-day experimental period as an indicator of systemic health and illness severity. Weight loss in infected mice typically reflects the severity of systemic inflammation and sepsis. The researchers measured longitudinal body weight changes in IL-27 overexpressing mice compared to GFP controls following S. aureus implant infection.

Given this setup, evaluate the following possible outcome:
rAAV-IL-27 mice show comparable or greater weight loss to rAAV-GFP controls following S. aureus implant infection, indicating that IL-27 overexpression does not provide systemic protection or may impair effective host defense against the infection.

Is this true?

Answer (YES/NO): NO